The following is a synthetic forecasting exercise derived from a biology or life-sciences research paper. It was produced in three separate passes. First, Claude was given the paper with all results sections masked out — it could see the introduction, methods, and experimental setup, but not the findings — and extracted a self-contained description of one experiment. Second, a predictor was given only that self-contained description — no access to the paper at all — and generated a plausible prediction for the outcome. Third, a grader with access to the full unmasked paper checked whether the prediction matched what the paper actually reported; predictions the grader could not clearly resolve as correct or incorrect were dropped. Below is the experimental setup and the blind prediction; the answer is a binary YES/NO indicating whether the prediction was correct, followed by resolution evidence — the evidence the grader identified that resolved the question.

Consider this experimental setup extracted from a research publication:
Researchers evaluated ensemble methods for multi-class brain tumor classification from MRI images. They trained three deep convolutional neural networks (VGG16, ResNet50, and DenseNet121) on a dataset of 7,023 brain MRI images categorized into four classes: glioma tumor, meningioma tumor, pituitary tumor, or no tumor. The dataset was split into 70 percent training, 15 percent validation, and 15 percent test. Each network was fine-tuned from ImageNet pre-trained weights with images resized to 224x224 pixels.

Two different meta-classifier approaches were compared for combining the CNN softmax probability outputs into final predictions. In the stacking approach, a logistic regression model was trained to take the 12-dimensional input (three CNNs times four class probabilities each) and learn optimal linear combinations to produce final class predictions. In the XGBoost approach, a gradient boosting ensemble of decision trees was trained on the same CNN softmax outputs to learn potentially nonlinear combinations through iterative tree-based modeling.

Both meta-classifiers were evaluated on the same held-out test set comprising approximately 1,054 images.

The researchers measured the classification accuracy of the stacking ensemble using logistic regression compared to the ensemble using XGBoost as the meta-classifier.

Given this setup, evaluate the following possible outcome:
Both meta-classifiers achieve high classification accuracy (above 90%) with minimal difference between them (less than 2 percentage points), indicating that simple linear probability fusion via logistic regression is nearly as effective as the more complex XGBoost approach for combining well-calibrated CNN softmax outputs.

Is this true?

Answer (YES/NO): YES